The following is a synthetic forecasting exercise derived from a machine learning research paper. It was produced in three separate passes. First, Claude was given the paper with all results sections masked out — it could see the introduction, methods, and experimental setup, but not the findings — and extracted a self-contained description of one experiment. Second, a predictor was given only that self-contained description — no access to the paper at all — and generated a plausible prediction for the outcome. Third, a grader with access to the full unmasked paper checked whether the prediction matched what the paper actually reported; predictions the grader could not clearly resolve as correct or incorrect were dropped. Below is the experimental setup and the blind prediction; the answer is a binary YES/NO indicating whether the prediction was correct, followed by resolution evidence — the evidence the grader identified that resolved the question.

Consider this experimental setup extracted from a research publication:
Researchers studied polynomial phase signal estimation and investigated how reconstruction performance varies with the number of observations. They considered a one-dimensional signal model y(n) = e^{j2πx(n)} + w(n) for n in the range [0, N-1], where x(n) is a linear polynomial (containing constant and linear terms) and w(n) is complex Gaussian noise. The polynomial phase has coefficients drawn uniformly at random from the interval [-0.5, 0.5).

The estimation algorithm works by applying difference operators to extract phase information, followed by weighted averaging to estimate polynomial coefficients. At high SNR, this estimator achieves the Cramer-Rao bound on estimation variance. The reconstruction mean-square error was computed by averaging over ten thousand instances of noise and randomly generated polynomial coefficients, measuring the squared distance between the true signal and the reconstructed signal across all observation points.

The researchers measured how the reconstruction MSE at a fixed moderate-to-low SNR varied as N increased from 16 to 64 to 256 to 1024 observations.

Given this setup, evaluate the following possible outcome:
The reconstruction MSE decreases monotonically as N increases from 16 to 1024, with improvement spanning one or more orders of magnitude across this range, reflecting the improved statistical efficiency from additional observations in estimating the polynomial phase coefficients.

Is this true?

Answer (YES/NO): NO